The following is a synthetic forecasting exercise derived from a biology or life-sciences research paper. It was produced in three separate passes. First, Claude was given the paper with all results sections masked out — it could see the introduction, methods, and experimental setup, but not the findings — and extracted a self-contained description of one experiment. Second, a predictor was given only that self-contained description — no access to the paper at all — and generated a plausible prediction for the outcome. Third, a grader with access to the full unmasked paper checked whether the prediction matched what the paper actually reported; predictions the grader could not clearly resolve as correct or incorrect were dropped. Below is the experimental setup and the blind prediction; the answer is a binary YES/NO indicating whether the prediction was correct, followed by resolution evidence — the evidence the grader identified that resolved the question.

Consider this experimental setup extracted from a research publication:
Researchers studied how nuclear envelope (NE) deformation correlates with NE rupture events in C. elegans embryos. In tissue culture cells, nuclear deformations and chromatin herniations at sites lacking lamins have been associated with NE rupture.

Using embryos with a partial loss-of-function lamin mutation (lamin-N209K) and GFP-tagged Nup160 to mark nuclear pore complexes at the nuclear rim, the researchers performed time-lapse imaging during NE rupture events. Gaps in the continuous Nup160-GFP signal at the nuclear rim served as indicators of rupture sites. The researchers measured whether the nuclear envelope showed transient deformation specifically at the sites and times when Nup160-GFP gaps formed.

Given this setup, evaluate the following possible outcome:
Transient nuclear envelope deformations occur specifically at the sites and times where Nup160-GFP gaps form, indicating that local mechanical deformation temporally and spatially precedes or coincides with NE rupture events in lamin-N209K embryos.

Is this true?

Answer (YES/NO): NO